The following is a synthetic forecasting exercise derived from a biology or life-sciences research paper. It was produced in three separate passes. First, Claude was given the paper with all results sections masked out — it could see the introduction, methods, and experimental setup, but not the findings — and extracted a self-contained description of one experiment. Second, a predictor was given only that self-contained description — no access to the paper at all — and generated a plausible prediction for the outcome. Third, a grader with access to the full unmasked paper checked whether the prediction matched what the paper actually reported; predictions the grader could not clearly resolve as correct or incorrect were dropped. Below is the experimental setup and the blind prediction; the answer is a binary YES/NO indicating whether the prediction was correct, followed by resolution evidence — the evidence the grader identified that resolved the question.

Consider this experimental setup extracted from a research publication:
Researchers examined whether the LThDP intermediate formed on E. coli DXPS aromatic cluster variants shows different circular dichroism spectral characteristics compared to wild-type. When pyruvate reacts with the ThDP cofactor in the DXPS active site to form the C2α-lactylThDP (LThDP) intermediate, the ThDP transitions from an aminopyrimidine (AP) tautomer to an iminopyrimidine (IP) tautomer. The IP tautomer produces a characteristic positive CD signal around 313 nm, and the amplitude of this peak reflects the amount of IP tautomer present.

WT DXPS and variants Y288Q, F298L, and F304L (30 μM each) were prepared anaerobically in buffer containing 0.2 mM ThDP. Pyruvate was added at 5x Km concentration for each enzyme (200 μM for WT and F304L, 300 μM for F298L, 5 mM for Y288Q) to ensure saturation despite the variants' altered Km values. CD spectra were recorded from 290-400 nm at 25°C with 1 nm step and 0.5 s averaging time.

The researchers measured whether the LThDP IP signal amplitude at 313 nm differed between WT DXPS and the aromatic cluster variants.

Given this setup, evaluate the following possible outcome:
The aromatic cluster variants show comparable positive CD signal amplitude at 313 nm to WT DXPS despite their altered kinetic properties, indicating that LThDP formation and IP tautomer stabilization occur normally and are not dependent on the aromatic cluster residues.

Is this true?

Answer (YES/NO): NO